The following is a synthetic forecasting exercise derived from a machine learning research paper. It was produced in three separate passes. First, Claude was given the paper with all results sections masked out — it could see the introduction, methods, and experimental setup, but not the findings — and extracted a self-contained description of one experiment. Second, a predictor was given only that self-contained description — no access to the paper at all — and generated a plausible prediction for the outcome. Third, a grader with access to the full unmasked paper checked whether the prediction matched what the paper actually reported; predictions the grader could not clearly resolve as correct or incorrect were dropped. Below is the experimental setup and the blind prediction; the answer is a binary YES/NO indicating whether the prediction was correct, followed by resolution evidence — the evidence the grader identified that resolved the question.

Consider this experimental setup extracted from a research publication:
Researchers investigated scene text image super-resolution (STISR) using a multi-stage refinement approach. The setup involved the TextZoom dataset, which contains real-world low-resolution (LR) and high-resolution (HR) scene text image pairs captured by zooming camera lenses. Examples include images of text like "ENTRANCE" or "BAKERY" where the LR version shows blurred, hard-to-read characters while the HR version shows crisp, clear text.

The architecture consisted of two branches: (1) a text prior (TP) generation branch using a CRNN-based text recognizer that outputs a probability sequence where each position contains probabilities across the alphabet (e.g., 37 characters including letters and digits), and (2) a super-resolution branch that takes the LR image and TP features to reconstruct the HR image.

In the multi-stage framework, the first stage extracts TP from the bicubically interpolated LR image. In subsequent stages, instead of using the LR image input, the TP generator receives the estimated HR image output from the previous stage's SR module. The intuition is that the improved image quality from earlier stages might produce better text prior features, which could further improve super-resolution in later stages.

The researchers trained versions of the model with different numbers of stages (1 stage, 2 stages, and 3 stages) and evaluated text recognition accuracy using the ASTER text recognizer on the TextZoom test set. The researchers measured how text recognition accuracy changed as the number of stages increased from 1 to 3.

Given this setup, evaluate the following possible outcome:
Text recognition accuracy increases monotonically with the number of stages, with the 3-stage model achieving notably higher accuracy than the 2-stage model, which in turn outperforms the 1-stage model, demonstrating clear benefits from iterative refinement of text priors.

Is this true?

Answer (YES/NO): NO